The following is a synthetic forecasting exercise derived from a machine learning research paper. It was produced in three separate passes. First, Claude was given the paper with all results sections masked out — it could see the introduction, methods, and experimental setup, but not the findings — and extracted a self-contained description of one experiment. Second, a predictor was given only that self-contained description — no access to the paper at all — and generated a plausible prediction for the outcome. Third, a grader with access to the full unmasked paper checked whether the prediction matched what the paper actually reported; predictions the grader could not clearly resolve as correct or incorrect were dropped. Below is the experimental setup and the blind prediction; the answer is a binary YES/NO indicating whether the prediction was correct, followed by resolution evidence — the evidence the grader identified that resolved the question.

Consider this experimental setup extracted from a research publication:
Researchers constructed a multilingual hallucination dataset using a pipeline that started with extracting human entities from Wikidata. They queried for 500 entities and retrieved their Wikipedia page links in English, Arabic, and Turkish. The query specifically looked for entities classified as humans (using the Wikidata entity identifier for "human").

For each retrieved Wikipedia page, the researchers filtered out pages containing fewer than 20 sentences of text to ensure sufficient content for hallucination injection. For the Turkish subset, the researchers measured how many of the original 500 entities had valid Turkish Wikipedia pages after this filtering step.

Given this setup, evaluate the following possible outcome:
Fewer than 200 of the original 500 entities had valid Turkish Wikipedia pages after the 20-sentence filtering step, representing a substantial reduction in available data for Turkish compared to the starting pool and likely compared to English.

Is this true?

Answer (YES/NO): NO